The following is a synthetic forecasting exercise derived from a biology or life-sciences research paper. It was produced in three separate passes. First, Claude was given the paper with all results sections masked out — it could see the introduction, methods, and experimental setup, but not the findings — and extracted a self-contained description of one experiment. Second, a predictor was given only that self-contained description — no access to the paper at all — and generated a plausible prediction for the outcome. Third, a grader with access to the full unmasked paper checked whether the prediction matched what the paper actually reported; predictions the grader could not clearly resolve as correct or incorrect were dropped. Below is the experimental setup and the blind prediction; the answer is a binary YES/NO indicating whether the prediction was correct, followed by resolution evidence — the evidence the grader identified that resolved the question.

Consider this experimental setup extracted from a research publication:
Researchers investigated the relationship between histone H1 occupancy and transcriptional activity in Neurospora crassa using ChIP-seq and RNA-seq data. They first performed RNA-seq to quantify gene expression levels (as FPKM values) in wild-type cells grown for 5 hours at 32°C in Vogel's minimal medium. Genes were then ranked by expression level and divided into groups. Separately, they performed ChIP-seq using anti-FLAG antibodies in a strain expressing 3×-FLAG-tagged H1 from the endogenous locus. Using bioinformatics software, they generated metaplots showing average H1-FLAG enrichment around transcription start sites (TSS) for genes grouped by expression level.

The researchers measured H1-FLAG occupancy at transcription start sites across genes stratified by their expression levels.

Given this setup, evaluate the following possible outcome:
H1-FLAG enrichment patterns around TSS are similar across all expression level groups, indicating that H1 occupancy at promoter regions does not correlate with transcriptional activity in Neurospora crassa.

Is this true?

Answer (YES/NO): NO